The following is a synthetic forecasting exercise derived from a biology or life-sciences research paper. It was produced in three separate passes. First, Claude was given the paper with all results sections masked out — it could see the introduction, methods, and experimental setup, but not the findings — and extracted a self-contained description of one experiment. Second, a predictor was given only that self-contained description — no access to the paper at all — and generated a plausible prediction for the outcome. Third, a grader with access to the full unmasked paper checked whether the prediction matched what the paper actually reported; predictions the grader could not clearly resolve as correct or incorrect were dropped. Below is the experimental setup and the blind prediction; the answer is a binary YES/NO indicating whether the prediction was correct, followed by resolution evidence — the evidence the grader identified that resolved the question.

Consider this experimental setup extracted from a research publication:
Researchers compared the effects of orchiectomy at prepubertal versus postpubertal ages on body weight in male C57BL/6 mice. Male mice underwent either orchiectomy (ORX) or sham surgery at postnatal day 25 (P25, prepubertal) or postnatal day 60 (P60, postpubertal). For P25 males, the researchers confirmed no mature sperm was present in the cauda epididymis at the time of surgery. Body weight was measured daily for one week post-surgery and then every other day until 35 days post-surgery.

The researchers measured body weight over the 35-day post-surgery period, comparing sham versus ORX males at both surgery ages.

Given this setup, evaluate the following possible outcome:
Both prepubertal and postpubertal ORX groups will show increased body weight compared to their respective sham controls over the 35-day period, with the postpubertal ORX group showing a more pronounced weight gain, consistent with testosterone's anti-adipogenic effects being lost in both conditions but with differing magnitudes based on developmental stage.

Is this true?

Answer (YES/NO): NO